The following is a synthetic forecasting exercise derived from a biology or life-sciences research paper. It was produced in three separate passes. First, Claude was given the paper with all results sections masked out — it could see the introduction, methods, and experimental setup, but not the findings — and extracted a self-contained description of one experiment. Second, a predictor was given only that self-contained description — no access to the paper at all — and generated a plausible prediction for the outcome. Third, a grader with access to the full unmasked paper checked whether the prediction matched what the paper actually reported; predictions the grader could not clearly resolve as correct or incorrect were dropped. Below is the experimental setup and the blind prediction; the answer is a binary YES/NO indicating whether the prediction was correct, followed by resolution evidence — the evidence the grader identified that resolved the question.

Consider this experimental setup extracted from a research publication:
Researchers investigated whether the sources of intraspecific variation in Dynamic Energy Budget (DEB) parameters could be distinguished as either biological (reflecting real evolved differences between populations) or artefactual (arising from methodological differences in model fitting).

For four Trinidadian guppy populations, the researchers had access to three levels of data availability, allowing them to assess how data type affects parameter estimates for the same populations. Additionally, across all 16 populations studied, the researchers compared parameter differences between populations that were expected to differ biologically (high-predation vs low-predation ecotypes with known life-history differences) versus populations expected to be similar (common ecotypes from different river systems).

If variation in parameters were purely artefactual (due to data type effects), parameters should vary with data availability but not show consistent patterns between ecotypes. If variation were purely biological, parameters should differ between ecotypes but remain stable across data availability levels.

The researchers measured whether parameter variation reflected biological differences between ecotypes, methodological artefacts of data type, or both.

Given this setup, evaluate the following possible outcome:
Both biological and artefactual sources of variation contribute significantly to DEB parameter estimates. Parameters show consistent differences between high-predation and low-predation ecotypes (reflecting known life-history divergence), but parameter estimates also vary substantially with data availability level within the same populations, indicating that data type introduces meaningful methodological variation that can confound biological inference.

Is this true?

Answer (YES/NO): YES